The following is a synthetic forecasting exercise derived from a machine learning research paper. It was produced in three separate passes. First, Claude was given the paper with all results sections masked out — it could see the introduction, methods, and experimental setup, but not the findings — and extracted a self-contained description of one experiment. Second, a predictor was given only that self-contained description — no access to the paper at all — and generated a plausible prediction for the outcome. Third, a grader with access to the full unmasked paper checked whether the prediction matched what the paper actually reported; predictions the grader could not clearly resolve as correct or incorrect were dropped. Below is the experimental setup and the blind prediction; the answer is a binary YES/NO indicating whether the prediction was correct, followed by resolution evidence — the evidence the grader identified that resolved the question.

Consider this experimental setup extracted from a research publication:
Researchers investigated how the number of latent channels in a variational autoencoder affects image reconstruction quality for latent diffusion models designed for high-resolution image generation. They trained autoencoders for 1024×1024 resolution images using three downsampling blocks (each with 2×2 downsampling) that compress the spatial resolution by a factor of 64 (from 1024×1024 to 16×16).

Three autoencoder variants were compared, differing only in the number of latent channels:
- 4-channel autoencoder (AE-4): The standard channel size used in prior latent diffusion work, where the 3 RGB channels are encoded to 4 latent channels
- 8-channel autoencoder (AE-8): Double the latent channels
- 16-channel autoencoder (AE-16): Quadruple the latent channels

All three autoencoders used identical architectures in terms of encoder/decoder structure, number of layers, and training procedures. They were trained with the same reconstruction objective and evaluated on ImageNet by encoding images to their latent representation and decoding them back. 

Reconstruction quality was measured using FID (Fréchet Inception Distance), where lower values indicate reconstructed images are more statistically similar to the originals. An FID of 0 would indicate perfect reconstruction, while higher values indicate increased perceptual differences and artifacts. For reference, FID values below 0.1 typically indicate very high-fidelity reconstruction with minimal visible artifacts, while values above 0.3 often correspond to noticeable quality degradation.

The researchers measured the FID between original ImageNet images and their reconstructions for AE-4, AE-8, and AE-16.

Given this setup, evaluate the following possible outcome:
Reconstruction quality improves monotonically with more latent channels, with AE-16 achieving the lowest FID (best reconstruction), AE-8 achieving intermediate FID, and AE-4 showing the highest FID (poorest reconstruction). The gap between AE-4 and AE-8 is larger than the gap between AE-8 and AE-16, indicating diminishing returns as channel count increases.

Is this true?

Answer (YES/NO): YES